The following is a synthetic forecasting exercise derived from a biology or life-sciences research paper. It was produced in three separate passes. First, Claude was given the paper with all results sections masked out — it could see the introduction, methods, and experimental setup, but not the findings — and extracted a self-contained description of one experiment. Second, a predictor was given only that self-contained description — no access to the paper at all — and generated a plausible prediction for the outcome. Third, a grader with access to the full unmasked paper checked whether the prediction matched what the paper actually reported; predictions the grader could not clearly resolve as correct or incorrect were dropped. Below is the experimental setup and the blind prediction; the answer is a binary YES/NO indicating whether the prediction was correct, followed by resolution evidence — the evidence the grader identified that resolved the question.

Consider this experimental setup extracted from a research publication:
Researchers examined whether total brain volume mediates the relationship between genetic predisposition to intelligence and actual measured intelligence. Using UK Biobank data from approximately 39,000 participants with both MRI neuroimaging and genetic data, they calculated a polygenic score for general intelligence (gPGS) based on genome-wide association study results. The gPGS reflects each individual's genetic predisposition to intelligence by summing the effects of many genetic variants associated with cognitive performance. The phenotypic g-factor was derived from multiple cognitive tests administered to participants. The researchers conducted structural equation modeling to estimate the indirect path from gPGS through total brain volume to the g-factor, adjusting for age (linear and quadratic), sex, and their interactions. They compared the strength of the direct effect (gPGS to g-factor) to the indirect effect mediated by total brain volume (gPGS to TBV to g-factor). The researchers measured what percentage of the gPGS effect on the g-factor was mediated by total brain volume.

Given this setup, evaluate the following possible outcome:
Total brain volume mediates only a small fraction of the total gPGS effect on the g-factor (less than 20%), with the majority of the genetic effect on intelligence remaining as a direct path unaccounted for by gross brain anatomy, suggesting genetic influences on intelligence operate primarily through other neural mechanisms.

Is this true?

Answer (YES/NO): YES